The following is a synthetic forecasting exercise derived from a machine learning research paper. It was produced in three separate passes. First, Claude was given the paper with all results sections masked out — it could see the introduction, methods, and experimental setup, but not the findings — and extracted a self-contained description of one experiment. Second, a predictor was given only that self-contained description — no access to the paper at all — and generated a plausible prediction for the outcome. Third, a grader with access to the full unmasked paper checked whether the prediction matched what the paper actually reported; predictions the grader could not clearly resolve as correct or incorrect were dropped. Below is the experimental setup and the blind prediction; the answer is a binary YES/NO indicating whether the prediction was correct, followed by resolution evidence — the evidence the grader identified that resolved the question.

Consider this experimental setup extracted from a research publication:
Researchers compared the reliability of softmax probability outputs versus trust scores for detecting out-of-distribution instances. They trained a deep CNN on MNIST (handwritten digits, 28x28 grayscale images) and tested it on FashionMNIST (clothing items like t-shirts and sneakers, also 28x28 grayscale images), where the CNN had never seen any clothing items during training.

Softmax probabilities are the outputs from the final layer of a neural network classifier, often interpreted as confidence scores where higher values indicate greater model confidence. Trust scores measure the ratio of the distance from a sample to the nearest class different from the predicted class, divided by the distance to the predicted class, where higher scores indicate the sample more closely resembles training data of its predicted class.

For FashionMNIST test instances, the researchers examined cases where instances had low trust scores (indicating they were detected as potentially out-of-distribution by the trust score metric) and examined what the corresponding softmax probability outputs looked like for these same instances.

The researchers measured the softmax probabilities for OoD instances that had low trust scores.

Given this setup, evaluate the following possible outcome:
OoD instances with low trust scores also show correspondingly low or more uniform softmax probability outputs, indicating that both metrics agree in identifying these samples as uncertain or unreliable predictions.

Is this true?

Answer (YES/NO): NO